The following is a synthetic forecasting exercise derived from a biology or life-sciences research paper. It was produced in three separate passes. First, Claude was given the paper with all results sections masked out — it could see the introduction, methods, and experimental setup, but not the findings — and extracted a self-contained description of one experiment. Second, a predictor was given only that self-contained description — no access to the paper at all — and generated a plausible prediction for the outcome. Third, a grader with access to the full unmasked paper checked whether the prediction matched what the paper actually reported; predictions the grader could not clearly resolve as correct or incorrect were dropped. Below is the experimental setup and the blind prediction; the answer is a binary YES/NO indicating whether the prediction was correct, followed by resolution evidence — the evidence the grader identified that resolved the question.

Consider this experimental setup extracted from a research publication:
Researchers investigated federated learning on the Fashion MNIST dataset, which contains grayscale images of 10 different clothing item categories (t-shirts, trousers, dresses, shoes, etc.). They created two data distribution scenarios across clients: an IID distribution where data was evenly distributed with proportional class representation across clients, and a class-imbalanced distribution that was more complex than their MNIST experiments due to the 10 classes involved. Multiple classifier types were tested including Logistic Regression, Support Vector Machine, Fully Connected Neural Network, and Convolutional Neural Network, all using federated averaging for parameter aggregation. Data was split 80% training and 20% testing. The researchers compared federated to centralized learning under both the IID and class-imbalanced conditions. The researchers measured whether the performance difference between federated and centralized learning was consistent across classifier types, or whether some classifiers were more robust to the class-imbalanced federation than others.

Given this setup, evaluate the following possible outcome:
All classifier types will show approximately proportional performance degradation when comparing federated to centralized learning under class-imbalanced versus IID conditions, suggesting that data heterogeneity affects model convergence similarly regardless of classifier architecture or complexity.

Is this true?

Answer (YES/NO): NO